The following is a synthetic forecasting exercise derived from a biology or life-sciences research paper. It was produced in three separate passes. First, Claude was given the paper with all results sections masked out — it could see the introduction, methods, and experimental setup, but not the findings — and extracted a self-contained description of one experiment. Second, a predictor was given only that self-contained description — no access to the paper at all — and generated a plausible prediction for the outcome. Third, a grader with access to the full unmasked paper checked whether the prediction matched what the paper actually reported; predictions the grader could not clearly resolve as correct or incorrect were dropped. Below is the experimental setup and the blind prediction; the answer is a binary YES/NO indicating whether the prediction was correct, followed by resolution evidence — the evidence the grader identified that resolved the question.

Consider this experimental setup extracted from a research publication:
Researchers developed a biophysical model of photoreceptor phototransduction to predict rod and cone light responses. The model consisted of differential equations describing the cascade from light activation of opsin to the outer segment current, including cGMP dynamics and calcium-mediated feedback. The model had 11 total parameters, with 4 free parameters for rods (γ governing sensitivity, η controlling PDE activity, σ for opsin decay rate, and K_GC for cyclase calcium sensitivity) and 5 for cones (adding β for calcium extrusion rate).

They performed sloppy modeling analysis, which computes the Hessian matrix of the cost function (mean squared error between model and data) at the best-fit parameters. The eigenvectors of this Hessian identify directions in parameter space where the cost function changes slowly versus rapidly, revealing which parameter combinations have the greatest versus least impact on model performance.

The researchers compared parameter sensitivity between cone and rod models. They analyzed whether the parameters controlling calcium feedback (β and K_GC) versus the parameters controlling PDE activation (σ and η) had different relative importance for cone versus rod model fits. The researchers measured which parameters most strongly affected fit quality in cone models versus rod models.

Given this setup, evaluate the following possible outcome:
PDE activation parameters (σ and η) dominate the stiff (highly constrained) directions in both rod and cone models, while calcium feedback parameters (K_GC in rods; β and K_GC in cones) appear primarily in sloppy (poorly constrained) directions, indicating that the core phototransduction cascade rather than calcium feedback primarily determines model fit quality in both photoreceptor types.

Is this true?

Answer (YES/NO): NO